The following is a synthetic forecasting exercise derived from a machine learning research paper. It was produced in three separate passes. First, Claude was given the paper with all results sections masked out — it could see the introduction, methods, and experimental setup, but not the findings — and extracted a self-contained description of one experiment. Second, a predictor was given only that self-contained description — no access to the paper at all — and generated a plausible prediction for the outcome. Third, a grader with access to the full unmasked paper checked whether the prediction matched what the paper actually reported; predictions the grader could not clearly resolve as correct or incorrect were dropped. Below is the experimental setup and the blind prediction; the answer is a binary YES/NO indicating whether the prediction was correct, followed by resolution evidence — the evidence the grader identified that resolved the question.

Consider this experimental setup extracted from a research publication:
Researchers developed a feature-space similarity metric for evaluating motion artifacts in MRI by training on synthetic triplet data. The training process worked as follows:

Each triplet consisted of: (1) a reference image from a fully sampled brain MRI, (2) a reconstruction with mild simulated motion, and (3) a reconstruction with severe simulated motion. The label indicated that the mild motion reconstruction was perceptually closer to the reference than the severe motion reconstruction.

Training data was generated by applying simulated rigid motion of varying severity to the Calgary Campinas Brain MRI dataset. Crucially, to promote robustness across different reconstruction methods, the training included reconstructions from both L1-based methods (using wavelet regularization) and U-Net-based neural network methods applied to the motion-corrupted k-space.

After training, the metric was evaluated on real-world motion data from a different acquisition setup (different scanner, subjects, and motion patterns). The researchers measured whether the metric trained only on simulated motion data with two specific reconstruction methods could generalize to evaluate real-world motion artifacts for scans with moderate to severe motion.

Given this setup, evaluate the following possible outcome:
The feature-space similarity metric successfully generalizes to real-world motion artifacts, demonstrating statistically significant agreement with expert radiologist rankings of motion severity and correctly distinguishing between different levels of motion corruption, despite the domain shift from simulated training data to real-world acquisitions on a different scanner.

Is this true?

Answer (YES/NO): NO